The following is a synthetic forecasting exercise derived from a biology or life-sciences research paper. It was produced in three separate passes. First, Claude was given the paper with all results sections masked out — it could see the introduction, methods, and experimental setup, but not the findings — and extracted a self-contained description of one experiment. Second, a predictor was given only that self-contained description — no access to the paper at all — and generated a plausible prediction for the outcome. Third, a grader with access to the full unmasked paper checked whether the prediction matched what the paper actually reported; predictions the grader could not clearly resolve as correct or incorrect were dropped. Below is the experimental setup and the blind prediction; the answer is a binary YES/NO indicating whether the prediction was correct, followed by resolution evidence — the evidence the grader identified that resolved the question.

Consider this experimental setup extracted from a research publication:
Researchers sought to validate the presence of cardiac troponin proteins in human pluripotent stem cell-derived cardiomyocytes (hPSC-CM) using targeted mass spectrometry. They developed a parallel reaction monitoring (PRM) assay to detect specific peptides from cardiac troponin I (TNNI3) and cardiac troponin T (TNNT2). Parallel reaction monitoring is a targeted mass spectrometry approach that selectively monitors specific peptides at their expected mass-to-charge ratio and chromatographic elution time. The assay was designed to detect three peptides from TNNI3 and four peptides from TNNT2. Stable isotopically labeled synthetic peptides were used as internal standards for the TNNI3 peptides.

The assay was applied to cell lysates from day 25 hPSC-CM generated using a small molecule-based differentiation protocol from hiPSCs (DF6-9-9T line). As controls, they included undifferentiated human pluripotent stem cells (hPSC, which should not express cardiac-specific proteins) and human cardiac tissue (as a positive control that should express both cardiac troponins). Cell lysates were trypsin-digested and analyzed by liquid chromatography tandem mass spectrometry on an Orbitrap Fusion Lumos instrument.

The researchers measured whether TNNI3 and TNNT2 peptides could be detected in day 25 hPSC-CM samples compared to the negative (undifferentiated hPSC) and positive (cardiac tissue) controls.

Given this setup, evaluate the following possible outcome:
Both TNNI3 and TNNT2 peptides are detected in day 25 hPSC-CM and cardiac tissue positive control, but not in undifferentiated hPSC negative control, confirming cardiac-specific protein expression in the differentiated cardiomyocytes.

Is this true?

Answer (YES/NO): YES